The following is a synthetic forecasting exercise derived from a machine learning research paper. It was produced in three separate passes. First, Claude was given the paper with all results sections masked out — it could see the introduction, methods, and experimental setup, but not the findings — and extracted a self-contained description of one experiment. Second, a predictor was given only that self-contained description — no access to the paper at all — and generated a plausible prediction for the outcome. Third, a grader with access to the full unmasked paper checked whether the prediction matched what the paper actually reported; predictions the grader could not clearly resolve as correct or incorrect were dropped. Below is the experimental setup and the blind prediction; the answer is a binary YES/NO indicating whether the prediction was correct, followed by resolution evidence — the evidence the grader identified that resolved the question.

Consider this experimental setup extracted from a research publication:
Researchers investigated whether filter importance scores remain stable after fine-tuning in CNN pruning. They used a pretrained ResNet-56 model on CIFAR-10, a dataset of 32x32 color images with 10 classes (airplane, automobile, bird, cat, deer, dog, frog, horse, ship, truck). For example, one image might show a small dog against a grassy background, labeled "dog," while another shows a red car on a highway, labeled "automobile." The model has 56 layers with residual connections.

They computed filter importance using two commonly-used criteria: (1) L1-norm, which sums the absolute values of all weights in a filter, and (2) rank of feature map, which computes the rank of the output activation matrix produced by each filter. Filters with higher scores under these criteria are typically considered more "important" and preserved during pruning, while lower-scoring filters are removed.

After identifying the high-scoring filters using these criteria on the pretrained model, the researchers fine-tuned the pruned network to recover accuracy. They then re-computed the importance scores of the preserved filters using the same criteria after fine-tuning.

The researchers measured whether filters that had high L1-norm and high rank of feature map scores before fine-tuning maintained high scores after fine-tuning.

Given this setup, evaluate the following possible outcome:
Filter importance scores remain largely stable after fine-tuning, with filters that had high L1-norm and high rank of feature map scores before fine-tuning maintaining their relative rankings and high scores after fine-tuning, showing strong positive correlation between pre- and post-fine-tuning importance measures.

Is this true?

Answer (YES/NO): NO